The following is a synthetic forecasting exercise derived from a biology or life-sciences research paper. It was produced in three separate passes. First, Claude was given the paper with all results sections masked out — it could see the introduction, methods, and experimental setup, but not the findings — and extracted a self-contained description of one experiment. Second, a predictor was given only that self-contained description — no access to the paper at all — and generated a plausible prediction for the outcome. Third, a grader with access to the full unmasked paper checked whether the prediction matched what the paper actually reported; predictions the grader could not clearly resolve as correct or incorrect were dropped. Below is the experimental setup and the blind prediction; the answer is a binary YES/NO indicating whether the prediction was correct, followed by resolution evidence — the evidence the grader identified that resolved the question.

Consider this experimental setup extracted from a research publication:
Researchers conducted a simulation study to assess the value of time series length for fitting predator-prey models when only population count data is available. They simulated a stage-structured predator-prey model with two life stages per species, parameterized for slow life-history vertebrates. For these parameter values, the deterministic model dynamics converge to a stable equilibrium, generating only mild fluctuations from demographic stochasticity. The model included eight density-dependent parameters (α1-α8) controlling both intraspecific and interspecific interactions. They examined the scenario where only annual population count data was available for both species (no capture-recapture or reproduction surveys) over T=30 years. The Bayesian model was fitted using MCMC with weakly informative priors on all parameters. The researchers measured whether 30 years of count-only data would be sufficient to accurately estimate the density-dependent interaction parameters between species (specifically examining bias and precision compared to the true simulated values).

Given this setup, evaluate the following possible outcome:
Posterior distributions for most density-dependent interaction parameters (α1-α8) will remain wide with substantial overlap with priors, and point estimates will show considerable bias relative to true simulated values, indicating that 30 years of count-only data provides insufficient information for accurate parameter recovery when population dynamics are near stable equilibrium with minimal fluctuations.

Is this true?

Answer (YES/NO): YES